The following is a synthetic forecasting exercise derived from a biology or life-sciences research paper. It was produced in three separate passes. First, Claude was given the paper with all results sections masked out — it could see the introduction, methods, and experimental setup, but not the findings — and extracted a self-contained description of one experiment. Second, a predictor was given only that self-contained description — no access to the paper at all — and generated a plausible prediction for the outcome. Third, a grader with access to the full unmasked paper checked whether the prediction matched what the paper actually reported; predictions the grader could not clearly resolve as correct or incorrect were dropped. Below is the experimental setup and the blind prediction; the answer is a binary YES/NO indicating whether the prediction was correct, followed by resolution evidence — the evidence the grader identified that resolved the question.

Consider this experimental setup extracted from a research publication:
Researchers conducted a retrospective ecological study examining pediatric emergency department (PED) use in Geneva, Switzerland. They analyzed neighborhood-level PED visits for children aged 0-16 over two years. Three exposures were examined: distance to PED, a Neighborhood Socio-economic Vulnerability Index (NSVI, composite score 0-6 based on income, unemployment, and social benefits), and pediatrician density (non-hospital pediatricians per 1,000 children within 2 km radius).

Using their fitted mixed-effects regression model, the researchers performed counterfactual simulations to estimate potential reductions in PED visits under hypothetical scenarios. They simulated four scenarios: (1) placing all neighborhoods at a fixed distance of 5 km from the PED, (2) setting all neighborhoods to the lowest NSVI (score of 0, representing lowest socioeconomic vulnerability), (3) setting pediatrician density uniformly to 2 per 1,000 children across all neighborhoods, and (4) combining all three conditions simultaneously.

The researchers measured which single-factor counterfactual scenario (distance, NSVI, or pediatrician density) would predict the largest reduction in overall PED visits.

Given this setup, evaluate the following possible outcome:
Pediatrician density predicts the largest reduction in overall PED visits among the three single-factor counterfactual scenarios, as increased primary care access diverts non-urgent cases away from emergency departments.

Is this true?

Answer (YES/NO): NO